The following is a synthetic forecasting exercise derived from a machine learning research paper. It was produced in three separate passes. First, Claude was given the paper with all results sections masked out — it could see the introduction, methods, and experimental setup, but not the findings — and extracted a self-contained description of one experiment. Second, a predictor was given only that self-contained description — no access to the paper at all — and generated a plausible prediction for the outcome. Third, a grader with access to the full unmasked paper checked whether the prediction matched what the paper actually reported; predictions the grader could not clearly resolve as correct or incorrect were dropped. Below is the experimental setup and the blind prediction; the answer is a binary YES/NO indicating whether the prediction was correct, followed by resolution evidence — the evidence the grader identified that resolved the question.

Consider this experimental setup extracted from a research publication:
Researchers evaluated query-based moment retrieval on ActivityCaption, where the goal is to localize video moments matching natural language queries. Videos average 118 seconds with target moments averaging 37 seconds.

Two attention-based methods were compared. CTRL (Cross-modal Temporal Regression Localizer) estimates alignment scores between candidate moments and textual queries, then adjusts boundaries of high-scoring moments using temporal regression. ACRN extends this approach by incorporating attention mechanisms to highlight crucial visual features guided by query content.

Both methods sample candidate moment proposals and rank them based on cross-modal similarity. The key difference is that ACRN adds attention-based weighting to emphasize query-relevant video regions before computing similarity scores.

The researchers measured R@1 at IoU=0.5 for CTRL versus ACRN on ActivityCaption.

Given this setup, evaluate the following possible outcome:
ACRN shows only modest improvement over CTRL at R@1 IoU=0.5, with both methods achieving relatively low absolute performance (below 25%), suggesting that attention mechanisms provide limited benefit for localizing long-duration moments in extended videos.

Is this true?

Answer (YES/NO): NO